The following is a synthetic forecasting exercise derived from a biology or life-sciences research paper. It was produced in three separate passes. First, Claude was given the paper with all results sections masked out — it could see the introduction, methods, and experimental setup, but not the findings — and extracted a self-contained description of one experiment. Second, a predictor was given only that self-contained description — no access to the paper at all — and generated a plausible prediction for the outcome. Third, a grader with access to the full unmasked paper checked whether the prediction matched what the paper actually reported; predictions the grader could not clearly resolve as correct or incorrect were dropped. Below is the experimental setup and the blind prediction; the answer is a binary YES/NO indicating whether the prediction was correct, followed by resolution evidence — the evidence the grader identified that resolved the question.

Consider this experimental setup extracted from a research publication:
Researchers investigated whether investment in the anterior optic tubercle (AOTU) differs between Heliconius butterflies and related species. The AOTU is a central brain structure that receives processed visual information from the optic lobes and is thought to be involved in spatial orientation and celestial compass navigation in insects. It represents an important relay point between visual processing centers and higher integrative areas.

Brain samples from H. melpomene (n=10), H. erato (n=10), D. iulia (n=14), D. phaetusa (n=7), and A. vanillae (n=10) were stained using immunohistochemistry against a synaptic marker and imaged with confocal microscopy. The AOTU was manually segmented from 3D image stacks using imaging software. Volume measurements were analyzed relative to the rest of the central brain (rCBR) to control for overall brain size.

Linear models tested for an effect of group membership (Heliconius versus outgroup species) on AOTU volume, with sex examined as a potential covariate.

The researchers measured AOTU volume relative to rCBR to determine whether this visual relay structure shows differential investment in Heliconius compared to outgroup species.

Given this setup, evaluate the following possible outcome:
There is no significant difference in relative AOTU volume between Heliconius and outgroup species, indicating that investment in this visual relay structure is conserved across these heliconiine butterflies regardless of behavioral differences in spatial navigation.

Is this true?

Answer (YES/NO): NO